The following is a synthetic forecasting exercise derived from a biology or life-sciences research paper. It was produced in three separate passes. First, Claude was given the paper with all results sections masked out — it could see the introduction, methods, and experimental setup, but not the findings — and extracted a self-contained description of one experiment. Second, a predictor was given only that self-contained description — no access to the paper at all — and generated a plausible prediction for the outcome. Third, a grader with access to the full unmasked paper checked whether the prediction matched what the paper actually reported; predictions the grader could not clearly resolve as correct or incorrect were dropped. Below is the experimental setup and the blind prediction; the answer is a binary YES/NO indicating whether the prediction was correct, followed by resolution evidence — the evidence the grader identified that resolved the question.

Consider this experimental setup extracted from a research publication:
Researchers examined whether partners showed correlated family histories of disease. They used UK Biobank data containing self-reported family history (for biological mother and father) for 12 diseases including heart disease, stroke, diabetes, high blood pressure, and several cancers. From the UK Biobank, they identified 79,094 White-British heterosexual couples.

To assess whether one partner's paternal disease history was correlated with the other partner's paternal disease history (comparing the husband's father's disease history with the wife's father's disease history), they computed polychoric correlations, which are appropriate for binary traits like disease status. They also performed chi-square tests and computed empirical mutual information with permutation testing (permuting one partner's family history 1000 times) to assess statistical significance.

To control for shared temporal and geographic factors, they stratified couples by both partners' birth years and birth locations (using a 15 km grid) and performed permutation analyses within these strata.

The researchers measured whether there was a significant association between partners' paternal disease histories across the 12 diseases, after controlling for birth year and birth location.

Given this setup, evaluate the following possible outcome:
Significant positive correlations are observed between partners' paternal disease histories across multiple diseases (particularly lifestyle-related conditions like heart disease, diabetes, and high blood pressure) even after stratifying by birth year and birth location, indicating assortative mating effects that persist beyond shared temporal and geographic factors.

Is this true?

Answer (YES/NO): NO